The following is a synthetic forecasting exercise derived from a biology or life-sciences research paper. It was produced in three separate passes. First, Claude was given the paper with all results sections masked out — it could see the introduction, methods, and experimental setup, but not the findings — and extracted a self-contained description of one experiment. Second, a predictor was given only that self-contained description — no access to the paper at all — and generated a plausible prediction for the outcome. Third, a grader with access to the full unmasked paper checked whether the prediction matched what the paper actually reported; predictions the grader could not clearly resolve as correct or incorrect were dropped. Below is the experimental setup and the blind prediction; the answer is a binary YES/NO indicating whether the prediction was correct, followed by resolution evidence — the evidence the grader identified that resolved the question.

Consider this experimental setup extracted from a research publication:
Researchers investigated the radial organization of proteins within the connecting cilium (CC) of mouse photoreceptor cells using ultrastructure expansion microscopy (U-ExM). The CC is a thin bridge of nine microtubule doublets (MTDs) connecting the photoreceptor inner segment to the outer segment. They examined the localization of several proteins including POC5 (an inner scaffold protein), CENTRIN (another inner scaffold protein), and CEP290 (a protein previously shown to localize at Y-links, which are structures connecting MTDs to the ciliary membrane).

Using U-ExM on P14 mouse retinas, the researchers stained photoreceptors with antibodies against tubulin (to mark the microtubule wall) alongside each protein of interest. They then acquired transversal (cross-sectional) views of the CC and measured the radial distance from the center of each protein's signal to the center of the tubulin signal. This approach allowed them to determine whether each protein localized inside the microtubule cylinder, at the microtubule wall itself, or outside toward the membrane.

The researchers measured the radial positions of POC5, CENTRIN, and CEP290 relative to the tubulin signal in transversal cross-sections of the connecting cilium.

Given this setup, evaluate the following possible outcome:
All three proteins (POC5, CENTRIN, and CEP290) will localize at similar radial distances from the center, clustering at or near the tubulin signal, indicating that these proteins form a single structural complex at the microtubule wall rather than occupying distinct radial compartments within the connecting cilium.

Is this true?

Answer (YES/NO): NO